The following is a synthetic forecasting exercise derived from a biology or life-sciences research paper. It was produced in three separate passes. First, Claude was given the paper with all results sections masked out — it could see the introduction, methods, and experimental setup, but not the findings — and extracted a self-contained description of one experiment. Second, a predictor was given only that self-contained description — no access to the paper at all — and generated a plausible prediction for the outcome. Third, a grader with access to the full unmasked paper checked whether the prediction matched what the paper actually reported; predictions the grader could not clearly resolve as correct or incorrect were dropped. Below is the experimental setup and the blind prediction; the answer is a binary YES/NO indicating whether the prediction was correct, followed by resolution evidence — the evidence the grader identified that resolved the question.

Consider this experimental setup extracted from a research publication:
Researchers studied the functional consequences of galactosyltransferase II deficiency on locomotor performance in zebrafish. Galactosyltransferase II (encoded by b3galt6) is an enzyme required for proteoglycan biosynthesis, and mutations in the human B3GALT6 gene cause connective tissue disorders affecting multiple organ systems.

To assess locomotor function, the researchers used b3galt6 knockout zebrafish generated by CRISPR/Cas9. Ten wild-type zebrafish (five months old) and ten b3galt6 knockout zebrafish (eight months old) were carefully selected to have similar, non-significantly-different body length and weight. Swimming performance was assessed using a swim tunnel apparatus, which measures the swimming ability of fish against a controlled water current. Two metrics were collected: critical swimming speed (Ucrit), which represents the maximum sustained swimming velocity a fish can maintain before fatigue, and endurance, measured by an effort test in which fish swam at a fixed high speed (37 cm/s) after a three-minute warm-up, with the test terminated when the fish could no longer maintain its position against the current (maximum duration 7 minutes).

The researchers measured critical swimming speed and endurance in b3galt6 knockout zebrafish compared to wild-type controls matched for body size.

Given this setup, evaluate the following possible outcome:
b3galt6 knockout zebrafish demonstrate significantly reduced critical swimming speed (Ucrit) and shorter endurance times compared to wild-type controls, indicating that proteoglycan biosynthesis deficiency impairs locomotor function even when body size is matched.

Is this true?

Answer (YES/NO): YES